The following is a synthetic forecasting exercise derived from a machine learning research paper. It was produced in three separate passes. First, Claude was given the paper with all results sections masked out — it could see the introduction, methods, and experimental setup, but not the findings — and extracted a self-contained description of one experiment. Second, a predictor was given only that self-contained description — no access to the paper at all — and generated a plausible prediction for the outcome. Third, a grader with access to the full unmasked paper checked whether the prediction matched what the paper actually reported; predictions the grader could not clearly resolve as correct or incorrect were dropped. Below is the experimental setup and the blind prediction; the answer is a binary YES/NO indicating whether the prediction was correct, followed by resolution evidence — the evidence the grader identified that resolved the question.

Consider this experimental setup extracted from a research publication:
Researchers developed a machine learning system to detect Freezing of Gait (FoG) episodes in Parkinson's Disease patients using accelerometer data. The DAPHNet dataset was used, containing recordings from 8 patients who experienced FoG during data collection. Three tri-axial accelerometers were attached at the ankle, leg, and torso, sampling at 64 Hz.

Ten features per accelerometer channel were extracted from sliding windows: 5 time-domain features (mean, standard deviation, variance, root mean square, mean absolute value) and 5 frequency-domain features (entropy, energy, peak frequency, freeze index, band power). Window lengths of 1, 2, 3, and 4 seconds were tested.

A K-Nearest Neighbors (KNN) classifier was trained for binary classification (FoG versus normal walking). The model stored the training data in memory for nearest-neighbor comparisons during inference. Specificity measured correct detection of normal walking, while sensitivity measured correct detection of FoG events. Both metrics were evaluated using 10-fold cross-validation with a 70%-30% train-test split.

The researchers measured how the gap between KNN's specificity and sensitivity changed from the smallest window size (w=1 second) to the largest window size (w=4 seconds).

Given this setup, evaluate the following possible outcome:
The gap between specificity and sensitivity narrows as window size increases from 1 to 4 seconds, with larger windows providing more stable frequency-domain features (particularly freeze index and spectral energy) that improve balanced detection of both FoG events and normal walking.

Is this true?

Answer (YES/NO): YES